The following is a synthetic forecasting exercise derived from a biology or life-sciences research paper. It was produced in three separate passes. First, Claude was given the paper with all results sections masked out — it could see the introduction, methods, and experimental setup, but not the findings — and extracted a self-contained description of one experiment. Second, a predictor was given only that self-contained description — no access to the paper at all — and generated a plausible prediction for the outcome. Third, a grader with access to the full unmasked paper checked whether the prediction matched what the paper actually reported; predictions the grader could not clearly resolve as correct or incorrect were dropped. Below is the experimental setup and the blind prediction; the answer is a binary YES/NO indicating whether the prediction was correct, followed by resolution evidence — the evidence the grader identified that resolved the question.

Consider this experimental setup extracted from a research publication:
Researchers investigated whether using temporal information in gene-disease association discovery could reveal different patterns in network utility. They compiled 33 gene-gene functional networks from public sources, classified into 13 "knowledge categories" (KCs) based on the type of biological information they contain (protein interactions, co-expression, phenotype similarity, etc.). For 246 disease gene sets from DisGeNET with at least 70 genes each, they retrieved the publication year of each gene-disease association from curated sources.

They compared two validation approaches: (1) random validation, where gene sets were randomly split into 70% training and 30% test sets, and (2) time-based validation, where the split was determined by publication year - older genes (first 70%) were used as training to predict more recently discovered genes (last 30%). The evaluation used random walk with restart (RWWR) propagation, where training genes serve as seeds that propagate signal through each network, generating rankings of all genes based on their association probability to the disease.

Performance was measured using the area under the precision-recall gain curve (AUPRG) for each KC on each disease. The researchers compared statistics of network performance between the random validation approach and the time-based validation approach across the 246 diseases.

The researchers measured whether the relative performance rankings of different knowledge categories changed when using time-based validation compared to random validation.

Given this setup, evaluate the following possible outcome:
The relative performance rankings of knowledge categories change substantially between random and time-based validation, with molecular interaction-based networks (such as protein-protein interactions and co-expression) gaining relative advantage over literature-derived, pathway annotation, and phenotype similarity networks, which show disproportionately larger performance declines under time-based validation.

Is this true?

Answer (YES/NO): NO